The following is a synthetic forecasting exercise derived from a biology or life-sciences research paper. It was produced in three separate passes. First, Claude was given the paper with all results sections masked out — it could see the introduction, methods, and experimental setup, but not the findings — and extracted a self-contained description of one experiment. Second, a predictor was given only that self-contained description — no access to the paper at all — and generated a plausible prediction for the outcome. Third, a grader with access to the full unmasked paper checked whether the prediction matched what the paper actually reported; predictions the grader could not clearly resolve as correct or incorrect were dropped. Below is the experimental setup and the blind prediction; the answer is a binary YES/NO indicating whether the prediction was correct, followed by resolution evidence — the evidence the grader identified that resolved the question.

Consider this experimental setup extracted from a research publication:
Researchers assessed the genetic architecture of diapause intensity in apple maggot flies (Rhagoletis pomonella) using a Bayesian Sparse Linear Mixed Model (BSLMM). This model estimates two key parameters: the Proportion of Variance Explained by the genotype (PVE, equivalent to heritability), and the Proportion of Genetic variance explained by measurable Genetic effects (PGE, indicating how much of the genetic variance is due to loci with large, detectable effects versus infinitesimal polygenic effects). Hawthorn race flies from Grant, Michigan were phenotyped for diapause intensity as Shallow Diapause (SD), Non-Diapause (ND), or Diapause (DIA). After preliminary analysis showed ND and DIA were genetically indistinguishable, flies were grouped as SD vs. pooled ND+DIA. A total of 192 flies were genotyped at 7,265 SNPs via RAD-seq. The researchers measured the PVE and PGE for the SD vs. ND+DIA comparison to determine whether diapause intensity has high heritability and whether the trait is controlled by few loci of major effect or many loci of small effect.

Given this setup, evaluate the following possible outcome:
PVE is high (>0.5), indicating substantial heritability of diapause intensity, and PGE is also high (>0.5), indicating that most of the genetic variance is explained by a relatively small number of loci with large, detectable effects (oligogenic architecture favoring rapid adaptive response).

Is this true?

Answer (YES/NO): NO